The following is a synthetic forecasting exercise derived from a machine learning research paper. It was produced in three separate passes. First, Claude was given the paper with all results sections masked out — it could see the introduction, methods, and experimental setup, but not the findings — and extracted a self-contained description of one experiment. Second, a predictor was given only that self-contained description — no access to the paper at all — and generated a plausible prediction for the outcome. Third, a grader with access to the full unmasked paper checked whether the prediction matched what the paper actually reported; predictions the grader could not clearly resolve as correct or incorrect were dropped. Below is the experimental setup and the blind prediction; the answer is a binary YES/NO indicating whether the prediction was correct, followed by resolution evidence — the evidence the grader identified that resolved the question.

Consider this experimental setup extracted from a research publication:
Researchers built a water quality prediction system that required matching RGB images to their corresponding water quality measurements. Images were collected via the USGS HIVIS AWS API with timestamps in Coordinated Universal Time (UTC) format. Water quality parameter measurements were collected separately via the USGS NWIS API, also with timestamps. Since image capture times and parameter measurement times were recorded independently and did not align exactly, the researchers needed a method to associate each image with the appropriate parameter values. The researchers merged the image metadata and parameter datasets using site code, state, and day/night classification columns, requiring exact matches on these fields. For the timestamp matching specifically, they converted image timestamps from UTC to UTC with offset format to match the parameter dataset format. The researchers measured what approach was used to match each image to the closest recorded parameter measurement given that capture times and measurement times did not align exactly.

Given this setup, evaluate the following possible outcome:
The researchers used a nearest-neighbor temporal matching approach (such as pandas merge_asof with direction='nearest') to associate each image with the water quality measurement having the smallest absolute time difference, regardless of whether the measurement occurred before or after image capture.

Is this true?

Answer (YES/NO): YES